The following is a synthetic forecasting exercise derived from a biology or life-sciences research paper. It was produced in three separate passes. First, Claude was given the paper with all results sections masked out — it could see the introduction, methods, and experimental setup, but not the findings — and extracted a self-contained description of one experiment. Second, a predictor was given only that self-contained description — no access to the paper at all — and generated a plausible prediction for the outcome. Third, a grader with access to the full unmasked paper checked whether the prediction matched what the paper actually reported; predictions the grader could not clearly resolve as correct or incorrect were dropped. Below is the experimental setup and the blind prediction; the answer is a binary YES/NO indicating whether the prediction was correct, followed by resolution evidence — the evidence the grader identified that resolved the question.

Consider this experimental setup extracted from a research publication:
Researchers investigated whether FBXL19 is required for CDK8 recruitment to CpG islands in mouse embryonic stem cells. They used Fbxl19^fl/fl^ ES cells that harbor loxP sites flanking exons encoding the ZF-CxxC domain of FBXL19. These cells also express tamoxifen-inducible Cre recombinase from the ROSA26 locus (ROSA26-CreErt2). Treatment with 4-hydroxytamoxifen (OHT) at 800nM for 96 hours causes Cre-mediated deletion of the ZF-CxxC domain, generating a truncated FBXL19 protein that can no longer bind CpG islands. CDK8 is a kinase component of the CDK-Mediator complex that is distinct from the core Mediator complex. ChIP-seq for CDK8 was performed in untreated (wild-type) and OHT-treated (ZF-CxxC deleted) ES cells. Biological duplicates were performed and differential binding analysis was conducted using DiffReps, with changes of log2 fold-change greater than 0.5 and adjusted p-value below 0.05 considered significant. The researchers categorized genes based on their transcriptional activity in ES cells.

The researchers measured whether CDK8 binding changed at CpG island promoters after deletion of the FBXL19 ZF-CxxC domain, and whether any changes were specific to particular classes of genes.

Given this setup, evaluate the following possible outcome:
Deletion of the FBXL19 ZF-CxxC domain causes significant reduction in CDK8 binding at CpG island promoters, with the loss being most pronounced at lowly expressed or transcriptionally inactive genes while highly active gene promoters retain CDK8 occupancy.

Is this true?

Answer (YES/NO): YES